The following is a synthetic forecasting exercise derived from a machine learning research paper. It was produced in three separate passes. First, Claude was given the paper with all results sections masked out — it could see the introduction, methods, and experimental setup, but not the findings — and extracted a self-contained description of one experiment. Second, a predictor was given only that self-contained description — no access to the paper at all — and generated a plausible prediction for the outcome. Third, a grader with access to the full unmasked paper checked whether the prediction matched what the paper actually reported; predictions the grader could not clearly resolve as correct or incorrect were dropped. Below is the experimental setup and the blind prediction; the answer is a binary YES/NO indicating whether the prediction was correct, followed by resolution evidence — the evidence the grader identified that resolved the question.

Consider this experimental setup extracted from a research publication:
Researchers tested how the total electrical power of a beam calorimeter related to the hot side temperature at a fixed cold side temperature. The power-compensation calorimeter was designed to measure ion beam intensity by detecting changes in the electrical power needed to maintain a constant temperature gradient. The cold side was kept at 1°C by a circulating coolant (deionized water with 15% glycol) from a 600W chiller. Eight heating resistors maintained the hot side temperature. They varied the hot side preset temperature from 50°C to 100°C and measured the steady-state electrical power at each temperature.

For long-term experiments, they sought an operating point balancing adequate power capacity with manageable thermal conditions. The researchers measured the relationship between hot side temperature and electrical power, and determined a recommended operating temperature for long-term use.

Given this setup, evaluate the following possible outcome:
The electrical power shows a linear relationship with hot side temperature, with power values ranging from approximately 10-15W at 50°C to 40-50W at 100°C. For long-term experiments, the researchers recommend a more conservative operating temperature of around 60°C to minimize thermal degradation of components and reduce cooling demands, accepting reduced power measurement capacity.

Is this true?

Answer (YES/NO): NO